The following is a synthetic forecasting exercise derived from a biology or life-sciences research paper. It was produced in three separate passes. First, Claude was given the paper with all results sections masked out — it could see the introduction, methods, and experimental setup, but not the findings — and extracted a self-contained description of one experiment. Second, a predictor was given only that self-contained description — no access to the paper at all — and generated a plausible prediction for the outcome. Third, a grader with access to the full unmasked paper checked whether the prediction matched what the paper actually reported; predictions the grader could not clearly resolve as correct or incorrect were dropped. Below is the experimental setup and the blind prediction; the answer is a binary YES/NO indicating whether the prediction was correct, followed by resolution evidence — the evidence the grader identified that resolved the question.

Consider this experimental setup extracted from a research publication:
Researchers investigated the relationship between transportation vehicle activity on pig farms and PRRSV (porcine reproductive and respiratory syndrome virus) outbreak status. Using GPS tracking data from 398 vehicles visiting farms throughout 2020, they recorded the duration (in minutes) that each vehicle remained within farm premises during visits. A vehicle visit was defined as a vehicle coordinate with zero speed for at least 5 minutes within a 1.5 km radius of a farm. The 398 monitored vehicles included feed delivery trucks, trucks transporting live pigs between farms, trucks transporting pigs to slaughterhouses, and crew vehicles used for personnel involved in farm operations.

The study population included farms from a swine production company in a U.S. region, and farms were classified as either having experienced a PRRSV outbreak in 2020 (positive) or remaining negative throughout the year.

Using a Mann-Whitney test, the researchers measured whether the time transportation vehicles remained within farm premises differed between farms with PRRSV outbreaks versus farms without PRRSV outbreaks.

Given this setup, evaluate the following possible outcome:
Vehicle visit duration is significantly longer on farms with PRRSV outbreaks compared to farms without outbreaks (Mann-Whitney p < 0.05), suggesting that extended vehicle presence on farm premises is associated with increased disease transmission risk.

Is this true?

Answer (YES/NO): NO